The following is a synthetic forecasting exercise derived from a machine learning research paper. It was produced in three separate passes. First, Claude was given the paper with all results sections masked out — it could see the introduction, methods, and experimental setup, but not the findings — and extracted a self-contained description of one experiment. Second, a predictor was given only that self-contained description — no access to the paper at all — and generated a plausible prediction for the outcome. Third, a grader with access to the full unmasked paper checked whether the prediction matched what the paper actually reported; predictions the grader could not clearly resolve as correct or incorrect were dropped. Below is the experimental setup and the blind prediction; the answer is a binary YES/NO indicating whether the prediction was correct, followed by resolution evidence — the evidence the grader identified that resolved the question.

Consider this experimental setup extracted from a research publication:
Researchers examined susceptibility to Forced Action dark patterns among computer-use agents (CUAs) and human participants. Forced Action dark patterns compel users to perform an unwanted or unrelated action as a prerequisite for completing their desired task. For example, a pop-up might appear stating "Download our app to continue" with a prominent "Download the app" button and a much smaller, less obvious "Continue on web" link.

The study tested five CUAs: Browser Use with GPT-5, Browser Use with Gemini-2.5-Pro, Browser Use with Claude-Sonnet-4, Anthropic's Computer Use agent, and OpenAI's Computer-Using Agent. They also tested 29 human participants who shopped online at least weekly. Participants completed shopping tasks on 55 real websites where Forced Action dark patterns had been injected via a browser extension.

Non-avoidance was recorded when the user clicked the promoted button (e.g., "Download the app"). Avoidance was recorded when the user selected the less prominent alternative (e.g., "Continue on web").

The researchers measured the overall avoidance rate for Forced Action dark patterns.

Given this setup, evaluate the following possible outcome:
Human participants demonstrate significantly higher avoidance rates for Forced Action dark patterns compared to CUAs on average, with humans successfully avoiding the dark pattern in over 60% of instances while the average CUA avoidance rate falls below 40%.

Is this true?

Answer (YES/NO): NO